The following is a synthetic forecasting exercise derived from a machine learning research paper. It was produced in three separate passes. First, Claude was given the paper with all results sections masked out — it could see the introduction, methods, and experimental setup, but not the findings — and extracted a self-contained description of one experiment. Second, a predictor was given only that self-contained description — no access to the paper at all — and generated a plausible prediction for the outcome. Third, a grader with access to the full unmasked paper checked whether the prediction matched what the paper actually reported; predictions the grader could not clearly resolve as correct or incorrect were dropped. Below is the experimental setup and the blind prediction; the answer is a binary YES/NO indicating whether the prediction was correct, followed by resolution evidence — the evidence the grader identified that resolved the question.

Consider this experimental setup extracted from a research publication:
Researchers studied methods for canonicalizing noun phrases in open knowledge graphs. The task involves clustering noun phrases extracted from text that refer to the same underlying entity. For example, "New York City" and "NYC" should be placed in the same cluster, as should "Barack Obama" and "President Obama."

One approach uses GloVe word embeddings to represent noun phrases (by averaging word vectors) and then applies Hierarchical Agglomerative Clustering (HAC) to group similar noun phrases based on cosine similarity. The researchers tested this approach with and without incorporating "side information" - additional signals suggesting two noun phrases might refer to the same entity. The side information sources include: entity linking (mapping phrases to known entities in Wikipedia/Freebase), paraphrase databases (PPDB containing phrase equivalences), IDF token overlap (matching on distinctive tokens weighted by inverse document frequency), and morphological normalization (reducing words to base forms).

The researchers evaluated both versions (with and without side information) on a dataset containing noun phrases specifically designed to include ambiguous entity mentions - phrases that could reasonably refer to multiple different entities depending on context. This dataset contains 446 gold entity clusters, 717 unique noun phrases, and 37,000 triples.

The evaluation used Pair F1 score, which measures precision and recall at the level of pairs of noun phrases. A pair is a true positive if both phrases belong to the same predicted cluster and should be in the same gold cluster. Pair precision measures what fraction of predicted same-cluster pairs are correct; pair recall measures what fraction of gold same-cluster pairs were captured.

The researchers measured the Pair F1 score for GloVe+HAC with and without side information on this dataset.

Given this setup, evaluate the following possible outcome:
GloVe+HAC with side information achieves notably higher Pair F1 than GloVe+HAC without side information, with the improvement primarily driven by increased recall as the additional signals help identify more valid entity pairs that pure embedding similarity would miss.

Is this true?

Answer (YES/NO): NO